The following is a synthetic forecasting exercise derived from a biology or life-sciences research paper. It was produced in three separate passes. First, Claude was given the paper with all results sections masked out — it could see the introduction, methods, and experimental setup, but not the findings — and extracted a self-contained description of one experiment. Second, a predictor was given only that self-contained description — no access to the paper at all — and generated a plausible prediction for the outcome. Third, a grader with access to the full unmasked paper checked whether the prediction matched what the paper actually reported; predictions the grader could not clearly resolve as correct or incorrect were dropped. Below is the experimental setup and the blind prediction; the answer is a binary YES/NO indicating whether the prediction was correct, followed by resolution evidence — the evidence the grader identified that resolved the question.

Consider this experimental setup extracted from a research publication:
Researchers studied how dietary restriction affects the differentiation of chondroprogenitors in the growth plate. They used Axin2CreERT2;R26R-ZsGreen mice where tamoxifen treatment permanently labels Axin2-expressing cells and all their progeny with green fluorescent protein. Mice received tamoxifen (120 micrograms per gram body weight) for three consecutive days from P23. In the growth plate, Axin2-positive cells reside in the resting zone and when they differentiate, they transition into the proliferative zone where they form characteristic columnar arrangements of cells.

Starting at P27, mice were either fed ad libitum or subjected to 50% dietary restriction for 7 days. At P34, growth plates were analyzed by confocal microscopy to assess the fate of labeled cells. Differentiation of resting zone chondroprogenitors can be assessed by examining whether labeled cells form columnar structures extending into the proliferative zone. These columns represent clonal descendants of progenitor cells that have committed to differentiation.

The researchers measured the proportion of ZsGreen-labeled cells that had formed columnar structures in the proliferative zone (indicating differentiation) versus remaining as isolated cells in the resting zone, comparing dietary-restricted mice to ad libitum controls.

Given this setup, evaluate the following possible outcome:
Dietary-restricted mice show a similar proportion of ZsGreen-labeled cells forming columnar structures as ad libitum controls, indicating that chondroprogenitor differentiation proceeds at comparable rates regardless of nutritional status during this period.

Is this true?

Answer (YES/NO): NO